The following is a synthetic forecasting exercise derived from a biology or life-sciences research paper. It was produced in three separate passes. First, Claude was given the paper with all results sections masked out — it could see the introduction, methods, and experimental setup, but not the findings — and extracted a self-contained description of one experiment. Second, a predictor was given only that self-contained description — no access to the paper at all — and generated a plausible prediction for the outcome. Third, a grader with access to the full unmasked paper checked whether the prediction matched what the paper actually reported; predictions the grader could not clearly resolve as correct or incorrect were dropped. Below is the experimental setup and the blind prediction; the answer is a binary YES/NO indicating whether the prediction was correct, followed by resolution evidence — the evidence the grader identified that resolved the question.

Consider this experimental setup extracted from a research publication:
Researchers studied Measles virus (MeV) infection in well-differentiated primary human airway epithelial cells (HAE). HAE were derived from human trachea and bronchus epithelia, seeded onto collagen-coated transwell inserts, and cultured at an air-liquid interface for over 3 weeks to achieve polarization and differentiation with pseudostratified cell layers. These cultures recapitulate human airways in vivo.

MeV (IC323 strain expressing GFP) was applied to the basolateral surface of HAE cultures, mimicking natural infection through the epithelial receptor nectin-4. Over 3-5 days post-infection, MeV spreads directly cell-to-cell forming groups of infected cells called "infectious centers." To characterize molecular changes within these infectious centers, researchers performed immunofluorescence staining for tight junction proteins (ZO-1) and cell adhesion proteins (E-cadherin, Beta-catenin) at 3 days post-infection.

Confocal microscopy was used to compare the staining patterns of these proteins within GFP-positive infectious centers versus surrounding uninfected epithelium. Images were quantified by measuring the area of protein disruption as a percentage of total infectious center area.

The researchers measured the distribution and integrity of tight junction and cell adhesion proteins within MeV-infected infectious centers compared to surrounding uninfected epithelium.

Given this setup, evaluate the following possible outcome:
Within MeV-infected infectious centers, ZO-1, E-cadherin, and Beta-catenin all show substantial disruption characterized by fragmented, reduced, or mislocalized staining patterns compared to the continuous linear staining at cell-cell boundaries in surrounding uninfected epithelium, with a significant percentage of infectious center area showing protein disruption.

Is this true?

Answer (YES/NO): YES